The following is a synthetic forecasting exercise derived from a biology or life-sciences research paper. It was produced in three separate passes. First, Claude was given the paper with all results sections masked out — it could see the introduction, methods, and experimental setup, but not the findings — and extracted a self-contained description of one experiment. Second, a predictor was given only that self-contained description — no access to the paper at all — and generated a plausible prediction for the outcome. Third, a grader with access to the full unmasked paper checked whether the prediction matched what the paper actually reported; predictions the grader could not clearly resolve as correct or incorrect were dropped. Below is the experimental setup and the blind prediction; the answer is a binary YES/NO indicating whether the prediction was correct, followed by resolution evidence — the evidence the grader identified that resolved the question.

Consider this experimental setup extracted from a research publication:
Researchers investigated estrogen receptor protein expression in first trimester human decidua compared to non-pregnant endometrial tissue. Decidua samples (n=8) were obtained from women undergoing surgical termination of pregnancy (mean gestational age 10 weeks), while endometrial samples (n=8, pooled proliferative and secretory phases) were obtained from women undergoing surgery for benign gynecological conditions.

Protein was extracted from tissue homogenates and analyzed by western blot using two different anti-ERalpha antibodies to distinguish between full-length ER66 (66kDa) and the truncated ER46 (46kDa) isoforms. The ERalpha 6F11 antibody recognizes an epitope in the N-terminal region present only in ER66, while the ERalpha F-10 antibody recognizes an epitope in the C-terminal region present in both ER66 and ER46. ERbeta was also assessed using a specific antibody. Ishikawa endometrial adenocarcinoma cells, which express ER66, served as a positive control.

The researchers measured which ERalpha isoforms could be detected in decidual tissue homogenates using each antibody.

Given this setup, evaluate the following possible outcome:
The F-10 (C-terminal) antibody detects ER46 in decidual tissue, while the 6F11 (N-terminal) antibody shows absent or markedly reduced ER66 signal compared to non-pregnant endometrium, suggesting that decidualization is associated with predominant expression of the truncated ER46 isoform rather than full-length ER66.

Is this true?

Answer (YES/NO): YES